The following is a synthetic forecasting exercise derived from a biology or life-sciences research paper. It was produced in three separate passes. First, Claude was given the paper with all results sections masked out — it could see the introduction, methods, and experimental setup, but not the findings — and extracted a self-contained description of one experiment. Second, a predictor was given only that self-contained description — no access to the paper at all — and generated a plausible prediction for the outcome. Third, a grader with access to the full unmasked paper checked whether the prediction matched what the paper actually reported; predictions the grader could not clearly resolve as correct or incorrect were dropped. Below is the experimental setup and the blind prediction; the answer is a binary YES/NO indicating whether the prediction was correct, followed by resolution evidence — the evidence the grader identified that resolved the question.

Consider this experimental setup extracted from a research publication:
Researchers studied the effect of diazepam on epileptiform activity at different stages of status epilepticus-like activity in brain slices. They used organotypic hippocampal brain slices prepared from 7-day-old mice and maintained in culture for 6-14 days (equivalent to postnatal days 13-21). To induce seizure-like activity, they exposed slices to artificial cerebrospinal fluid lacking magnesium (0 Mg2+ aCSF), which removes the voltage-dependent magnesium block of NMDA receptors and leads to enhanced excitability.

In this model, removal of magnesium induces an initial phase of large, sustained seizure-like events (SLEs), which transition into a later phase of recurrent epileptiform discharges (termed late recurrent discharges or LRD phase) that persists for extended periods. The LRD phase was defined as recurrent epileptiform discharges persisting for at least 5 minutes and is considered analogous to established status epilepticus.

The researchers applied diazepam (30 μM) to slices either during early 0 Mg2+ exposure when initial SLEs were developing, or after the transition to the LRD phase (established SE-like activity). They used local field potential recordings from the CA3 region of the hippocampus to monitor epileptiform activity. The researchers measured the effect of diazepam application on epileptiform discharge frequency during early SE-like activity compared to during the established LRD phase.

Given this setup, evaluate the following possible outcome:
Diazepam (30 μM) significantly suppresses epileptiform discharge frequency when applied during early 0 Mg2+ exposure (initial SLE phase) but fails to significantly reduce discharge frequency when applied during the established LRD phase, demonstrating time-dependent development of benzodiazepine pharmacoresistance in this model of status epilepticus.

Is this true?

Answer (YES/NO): NO